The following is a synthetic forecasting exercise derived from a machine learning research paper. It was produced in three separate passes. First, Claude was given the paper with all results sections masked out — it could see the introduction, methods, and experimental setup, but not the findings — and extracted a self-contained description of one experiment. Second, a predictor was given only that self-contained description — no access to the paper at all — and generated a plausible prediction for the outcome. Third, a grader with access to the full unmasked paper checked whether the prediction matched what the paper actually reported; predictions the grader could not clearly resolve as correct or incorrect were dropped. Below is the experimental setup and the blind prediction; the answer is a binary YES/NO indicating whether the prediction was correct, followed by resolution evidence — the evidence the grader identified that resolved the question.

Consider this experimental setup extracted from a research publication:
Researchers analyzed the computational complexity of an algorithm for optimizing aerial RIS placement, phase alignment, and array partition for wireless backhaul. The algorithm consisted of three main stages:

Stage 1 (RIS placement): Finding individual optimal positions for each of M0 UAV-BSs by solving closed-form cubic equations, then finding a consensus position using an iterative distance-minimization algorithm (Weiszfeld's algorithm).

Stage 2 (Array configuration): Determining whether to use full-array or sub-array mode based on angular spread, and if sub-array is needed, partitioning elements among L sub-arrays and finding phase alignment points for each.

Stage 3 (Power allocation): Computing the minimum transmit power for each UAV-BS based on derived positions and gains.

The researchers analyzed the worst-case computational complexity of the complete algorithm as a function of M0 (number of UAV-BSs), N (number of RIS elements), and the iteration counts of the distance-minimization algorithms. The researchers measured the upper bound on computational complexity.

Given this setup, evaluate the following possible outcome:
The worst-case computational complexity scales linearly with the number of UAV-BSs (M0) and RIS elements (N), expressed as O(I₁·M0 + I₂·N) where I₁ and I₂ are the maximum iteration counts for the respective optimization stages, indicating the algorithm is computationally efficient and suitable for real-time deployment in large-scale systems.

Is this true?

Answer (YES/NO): NO